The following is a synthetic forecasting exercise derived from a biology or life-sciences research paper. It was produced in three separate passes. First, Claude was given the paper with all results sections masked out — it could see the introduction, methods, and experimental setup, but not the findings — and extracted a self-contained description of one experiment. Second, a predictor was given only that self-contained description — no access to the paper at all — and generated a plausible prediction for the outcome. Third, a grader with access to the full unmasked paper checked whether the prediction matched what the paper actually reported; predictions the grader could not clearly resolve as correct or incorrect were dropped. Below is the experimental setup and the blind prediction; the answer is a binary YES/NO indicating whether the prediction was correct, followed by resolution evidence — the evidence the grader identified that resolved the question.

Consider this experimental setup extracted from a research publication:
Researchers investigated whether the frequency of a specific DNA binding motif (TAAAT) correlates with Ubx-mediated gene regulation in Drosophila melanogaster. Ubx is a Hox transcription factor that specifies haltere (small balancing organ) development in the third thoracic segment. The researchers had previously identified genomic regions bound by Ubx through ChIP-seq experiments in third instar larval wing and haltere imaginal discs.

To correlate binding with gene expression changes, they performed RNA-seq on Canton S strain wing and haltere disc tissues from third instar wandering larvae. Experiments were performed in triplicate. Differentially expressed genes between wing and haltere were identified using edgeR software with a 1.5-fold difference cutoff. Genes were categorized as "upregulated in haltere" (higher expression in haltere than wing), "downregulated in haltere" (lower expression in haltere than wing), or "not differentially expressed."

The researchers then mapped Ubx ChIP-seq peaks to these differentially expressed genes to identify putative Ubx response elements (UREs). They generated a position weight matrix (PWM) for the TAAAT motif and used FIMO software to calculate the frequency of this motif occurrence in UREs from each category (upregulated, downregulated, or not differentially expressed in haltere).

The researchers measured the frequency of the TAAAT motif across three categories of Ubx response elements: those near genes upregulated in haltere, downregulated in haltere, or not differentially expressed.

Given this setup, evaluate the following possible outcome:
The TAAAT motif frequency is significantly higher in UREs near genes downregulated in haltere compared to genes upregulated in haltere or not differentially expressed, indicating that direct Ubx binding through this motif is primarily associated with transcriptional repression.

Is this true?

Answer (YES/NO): NO